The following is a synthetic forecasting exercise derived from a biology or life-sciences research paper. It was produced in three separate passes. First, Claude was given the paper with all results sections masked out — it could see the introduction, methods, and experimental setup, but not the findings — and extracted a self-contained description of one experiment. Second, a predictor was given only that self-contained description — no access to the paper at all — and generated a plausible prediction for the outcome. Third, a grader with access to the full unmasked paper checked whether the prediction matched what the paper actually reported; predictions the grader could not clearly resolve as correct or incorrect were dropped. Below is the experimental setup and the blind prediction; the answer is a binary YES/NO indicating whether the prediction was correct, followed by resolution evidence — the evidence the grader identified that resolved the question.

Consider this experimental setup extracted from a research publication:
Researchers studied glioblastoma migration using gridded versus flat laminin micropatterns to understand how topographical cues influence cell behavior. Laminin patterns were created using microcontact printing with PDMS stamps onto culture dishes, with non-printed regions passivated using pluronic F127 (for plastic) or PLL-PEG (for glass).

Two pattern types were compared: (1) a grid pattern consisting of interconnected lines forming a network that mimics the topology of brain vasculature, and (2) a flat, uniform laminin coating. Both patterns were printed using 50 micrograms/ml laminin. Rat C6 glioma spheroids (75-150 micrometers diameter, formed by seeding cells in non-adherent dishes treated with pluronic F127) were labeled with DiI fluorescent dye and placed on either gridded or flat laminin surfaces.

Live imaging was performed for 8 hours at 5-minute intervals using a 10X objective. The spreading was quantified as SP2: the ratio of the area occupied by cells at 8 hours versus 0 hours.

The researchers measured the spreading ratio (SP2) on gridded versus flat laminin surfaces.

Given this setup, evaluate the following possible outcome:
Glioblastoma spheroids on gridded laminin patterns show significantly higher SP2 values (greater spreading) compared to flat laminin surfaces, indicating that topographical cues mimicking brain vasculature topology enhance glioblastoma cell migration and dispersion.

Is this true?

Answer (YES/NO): YES